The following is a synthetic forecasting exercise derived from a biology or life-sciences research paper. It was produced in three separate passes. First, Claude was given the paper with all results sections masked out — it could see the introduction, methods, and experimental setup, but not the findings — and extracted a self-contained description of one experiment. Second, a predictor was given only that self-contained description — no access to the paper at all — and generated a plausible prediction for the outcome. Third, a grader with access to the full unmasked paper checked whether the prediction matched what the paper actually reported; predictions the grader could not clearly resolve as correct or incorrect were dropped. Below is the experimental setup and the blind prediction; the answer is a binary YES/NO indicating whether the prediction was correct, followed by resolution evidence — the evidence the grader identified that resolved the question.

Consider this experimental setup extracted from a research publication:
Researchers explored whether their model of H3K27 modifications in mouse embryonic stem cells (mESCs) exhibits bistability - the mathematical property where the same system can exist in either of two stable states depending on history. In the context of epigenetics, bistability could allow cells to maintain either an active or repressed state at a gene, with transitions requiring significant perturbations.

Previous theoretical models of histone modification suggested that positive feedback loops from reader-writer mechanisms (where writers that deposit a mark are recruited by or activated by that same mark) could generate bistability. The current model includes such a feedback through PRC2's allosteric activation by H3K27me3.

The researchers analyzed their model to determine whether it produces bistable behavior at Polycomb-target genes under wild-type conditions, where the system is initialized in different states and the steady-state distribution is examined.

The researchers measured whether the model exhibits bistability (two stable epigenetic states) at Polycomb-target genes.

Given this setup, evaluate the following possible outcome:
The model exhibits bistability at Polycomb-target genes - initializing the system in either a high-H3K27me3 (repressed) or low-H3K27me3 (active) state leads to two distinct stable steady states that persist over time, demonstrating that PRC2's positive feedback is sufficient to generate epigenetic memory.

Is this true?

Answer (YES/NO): NO